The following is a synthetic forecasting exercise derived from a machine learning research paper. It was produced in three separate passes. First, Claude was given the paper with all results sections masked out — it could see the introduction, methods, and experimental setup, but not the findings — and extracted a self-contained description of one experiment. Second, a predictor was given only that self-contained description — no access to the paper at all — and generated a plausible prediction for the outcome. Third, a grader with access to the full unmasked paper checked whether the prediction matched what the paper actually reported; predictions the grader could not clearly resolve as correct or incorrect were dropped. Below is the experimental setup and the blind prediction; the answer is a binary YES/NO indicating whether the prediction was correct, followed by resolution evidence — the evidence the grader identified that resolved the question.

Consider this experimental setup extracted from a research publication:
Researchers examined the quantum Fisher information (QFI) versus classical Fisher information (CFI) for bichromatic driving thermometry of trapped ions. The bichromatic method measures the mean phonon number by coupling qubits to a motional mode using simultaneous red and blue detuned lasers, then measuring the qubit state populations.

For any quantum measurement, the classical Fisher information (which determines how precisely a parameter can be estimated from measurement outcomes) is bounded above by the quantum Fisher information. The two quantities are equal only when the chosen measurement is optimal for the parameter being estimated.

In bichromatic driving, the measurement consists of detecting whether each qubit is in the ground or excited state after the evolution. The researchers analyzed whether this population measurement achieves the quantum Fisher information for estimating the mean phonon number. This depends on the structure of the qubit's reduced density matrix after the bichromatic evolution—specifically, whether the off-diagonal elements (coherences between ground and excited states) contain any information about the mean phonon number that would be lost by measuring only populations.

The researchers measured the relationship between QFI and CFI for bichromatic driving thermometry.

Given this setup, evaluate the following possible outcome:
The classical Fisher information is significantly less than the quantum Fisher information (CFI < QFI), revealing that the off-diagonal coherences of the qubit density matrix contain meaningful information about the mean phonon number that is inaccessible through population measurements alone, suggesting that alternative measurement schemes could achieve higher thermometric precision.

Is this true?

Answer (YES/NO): NO